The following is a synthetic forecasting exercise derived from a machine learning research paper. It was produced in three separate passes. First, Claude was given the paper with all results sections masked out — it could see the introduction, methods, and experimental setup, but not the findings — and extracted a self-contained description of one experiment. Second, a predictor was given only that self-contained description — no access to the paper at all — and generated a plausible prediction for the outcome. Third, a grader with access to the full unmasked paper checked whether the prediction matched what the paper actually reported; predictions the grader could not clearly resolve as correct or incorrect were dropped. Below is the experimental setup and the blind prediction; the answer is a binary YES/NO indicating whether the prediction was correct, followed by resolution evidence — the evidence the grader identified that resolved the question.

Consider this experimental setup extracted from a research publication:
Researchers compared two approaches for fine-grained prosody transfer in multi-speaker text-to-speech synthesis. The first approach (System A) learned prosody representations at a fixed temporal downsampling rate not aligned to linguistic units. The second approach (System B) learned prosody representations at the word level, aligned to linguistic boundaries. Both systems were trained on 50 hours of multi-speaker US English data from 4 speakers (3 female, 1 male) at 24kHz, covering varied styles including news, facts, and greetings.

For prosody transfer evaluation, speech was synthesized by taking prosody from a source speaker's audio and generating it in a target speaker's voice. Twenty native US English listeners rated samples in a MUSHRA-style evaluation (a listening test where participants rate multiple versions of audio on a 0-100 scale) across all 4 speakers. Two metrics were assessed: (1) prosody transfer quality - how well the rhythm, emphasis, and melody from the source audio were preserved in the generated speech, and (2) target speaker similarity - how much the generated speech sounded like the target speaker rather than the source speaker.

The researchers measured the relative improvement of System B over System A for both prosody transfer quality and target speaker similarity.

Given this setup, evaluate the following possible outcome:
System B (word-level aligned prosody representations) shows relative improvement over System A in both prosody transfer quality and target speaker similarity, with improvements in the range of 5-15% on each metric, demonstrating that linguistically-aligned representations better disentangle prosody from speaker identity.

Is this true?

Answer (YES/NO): NO